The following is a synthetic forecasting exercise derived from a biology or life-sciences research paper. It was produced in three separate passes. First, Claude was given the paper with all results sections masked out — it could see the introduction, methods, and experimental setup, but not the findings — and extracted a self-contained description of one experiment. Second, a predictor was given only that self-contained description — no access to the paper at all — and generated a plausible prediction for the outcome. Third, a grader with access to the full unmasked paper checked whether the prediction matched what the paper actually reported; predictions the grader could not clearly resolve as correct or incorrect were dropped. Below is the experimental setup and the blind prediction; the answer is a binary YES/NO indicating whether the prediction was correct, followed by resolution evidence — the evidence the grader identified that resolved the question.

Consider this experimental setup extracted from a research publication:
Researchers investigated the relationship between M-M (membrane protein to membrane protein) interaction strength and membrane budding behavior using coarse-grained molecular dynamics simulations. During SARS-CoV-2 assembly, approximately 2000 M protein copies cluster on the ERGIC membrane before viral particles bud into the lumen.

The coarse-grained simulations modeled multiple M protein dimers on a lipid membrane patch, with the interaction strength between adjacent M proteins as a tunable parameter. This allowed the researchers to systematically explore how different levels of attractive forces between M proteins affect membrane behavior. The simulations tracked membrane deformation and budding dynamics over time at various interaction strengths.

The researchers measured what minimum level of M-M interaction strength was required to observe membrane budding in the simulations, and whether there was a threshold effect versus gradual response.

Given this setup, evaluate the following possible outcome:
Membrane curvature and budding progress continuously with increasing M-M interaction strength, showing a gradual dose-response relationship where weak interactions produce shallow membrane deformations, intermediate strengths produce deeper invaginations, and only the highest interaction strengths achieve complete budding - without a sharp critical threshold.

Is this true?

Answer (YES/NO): NO